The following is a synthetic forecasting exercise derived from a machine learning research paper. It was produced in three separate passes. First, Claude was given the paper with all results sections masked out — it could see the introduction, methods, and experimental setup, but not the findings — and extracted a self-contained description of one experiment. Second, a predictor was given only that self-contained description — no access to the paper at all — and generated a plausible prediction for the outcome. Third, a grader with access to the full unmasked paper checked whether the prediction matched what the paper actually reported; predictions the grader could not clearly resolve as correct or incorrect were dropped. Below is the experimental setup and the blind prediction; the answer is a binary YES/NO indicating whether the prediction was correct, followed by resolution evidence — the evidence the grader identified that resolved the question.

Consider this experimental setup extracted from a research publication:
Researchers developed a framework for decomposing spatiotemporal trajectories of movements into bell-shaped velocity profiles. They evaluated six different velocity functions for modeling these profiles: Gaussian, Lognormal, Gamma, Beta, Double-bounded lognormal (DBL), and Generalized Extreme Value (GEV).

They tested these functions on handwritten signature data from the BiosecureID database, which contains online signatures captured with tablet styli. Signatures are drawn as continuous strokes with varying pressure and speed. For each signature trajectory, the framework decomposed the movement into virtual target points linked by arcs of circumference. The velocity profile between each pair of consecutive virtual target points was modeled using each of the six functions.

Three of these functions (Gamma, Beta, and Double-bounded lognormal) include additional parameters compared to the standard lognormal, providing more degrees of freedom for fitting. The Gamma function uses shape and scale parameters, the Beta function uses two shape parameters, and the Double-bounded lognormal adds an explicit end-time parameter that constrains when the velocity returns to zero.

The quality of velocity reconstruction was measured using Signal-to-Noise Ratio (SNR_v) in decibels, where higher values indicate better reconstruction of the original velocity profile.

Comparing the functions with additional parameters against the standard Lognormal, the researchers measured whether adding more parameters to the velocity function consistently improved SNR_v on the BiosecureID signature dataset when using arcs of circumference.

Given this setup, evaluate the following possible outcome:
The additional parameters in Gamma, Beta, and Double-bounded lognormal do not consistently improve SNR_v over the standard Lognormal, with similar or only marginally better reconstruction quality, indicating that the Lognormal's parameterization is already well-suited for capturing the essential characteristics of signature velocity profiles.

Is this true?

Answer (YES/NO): YES